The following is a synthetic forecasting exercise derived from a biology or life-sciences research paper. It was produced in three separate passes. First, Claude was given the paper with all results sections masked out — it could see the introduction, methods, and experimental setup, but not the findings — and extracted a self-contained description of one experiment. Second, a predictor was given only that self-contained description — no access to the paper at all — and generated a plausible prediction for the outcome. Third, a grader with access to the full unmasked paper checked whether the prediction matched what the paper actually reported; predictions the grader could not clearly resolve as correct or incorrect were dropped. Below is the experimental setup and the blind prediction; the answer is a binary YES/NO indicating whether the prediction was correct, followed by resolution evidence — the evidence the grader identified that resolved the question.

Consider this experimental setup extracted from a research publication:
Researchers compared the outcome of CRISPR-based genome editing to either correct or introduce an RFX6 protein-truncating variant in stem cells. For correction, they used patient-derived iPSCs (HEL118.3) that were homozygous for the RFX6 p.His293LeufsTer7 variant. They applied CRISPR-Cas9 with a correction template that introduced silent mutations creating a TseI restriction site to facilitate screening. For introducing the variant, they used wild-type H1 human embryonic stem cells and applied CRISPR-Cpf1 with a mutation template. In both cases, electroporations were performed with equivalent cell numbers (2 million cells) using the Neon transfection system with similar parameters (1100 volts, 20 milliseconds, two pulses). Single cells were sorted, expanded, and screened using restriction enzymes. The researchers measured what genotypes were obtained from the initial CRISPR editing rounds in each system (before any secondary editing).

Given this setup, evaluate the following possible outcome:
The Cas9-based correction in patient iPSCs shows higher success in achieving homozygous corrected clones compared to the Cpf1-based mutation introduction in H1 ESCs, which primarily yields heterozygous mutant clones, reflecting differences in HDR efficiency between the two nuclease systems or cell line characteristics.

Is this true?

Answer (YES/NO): NO